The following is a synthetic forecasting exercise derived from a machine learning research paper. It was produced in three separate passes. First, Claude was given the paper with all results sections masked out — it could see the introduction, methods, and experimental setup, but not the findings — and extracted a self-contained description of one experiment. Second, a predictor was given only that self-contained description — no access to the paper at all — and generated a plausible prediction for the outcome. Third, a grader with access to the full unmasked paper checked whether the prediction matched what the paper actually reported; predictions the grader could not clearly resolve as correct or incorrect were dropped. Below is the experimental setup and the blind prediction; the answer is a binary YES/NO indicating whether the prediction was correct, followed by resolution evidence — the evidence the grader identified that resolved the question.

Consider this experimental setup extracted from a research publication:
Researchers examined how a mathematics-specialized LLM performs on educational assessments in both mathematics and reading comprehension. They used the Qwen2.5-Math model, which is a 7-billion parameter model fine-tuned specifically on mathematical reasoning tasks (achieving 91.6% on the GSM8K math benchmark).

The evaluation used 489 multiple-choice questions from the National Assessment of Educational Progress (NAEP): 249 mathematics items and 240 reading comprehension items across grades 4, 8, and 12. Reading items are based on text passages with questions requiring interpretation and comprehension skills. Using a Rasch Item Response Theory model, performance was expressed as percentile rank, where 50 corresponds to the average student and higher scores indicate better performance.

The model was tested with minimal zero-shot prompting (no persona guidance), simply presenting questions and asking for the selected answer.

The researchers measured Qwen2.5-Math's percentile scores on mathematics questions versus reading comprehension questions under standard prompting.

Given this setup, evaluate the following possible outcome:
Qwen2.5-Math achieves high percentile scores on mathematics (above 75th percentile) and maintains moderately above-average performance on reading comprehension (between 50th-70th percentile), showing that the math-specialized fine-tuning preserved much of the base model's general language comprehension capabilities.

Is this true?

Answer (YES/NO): NO